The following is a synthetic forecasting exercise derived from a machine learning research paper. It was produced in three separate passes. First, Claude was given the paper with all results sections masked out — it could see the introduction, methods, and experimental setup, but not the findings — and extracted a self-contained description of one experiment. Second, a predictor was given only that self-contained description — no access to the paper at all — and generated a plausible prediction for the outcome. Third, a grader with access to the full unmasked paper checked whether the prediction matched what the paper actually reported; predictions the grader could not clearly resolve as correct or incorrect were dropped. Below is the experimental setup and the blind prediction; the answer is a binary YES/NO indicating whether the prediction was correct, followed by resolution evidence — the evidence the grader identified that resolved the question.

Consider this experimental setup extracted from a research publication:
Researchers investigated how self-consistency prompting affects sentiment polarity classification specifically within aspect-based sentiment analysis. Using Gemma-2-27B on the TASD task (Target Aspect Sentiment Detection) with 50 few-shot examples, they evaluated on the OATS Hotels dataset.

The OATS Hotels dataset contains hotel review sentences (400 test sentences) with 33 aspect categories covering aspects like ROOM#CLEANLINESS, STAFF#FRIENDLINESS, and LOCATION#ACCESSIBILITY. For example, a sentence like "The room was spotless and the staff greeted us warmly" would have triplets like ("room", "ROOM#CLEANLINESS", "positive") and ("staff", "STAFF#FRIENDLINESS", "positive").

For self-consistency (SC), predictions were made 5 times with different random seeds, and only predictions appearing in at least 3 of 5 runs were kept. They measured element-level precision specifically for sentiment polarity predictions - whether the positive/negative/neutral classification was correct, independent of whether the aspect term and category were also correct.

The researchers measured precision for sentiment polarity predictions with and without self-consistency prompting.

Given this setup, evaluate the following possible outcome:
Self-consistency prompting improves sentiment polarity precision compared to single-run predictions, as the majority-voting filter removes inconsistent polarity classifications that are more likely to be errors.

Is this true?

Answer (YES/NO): YES